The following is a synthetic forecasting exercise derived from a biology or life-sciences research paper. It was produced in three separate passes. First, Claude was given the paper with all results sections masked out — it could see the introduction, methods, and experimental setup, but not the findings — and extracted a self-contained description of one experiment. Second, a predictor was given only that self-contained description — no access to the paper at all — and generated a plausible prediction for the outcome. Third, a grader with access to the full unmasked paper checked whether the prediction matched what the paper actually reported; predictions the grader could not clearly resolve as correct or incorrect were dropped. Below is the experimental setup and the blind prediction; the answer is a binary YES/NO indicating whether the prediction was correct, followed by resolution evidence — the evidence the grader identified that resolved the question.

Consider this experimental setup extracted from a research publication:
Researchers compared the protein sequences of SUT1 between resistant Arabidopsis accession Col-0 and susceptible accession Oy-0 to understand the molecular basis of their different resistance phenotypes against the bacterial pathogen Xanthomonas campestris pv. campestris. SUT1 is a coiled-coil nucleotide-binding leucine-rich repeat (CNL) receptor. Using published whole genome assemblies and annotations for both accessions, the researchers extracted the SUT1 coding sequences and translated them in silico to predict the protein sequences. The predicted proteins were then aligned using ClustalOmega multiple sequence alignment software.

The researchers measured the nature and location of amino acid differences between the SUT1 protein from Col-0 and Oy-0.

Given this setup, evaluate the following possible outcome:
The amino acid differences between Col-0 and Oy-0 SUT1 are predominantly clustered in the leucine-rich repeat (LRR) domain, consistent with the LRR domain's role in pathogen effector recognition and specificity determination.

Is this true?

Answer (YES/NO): YES